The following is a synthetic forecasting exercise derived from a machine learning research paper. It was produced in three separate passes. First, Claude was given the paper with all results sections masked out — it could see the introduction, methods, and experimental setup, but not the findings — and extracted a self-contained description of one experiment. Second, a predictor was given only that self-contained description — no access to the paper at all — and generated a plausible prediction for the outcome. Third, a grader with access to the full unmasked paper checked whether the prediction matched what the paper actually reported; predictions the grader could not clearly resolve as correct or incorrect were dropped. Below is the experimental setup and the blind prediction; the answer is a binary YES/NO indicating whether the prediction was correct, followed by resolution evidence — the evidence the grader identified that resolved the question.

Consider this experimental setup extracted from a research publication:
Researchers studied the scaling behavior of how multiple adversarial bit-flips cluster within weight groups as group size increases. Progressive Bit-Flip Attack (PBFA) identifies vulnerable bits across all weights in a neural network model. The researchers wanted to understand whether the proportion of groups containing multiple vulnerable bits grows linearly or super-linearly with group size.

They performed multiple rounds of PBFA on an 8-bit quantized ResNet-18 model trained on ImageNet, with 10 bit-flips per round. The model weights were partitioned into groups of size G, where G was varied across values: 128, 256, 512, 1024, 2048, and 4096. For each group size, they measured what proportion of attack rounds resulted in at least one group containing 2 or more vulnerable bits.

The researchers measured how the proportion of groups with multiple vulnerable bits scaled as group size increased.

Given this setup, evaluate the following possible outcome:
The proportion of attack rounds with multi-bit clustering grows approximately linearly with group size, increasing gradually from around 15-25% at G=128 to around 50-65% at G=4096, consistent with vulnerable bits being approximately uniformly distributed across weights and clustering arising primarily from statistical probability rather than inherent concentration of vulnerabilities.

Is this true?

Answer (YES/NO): NO